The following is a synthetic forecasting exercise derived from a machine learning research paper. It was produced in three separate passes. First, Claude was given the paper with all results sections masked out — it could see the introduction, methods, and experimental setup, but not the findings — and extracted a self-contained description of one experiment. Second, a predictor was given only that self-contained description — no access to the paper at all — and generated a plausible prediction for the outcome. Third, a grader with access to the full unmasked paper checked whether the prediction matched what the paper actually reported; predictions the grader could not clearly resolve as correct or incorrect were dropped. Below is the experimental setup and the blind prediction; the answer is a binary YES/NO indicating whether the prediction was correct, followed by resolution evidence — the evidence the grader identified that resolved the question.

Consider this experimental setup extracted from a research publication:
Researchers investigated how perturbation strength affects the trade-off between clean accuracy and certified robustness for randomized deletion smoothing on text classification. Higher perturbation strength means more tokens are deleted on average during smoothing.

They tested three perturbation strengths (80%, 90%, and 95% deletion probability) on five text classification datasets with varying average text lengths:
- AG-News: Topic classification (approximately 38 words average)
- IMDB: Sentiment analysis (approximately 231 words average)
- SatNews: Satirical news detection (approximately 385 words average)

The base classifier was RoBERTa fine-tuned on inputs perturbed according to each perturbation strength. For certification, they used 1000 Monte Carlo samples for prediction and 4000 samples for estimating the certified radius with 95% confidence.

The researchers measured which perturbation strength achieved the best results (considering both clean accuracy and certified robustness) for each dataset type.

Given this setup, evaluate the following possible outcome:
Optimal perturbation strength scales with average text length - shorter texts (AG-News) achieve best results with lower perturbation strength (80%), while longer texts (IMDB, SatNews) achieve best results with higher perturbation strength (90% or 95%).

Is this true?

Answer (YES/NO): YES